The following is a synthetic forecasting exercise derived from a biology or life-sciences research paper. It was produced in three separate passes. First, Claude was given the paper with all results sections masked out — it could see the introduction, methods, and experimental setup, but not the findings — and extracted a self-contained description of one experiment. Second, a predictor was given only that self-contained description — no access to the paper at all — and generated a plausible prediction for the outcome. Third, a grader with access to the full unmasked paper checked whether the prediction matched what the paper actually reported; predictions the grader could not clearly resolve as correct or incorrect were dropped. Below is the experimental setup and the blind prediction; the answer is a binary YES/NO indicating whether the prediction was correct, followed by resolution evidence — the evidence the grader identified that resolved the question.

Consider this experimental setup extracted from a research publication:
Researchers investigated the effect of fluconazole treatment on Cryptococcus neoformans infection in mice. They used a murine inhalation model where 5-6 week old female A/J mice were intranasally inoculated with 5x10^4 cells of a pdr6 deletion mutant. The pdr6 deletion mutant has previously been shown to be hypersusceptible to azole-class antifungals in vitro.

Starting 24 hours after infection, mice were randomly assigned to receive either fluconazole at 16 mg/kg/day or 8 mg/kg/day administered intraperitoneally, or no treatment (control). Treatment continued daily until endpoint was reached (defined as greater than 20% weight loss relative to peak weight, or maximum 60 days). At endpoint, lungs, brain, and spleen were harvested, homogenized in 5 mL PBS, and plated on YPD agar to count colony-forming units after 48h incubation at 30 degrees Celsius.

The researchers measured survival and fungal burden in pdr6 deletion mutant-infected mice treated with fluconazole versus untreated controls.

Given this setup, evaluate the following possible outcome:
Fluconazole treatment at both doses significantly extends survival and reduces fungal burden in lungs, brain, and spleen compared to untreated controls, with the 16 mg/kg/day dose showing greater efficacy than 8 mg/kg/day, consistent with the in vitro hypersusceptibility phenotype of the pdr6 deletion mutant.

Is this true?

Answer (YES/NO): NO